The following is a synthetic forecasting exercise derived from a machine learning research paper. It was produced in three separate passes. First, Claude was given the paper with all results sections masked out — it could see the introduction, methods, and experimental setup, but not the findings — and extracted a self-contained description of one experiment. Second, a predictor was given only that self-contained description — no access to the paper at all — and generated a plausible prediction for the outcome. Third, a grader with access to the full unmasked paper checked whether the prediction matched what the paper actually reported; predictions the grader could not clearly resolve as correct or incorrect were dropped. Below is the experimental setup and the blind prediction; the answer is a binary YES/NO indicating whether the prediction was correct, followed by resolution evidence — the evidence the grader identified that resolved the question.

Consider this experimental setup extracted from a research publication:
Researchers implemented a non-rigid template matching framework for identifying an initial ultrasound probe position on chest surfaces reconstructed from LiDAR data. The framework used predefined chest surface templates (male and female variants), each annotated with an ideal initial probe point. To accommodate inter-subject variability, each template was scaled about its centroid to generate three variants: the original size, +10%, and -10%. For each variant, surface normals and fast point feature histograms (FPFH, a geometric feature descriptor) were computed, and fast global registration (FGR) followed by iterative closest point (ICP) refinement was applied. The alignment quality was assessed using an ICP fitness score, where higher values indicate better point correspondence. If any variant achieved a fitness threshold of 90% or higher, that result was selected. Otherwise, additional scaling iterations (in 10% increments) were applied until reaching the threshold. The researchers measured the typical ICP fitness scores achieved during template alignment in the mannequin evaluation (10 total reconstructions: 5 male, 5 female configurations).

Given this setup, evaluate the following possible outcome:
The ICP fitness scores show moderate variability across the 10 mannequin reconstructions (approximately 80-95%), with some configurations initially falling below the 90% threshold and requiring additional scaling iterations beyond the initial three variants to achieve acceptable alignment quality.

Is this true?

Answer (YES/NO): NO